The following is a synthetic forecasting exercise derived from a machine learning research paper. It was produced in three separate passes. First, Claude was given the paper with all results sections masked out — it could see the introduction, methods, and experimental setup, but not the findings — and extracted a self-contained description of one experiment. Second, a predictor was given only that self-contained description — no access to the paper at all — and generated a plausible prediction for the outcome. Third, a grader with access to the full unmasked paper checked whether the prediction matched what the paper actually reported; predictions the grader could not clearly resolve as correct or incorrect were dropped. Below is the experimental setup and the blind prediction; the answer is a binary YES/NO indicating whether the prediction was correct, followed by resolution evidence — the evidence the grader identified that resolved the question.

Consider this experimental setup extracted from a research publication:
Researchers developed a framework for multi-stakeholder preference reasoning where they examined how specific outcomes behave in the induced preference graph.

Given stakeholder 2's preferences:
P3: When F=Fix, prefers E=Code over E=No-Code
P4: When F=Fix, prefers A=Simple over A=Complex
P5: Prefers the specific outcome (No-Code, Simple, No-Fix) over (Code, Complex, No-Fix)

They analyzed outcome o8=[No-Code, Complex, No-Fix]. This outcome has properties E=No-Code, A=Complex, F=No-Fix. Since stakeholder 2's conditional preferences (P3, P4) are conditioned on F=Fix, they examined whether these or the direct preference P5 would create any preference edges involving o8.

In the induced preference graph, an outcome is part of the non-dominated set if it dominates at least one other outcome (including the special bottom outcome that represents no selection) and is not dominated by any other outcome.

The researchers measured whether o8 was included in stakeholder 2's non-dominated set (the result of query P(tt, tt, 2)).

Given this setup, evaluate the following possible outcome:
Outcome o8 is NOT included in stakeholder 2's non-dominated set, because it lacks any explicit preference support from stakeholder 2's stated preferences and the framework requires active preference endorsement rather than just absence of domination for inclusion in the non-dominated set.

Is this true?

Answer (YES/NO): NO